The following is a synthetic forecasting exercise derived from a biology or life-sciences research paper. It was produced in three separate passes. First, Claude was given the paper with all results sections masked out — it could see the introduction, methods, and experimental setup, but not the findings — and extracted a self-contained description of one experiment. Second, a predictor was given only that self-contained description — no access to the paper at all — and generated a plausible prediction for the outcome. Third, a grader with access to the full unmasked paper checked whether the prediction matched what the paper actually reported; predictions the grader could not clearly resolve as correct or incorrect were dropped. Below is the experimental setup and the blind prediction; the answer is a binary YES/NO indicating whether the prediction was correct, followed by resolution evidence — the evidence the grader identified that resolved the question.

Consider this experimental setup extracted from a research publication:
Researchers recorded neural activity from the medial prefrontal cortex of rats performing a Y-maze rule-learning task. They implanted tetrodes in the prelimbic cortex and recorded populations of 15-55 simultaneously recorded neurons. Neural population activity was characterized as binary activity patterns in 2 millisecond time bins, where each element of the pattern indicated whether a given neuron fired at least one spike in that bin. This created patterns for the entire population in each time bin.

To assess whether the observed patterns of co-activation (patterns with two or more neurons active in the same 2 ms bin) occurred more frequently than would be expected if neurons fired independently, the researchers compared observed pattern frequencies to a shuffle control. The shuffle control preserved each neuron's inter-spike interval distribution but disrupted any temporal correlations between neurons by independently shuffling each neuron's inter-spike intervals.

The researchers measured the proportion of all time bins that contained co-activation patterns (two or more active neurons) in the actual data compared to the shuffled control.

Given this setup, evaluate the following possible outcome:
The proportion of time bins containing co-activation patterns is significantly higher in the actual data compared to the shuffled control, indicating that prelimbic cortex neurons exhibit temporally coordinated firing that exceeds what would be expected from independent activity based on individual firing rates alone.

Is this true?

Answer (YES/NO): YES